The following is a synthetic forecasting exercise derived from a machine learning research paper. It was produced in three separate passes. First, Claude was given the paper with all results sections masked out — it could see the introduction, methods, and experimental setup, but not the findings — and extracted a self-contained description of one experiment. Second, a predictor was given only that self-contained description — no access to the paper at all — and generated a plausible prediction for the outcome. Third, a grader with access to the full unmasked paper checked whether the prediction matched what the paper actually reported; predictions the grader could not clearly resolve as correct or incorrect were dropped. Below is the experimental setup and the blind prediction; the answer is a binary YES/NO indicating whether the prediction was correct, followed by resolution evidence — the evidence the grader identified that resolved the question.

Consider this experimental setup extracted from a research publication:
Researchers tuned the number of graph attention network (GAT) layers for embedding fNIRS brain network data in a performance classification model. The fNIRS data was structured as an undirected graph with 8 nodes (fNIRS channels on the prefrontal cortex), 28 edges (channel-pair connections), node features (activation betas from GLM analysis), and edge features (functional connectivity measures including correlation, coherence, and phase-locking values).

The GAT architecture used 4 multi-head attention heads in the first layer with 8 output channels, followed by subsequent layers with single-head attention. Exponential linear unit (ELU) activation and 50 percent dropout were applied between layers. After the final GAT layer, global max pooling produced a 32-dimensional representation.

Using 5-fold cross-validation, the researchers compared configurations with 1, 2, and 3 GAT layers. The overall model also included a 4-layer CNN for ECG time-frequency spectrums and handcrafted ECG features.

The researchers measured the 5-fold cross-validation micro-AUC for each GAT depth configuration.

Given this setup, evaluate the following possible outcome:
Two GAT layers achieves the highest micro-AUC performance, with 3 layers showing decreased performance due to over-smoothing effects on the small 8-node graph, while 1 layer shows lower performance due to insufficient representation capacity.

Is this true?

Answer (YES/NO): YES